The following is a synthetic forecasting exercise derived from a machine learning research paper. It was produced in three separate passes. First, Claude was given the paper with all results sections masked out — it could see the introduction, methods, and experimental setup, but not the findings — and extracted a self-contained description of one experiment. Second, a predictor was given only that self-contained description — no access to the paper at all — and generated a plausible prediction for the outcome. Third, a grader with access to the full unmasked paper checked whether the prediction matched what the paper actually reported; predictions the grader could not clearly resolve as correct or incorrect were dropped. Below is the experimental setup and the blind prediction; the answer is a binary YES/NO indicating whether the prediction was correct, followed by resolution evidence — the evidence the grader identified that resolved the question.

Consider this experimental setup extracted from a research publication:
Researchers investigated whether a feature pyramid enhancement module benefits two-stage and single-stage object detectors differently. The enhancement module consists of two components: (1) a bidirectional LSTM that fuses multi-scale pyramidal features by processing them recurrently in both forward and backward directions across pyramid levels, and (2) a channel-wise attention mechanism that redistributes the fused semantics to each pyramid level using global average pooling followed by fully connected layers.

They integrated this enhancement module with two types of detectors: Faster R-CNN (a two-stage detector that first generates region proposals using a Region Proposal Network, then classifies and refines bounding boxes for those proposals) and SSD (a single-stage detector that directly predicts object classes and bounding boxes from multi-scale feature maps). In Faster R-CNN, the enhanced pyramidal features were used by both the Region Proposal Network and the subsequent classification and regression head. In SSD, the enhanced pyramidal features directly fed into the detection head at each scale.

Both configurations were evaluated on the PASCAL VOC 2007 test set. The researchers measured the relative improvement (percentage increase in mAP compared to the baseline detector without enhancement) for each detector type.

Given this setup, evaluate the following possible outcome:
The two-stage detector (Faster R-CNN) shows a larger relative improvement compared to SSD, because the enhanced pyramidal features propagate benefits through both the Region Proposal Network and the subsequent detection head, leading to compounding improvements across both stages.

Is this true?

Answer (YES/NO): NO